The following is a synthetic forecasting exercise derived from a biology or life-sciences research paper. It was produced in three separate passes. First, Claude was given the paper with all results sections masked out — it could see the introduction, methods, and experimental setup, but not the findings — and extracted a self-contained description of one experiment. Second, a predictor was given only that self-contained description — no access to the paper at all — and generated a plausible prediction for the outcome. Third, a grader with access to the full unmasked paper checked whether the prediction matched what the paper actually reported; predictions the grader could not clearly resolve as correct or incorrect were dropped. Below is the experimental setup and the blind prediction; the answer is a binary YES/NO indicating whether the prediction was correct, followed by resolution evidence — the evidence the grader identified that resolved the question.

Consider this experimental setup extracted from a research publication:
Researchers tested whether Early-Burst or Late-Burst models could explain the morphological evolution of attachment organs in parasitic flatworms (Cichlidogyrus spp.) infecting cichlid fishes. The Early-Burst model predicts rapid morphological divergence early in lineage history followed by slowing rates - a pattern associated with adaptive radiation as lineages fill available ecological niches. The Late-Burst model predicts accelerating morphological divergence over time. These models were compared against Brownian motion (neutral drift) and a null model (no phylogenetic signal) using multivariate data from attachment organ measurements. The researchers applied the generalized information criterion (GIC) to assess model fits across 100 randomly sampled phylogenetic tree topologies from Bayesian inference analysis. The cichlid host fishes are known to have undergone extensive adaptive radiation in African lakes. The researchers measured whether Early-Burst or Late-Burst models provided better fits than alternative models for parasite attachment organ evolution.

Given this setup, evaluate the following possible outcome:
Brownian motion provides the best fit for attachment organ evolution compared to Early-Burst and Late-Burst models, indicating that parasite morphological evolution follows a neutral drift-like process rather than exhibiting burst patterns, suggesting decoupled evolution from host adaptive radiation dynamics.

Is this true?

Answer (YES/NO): NO